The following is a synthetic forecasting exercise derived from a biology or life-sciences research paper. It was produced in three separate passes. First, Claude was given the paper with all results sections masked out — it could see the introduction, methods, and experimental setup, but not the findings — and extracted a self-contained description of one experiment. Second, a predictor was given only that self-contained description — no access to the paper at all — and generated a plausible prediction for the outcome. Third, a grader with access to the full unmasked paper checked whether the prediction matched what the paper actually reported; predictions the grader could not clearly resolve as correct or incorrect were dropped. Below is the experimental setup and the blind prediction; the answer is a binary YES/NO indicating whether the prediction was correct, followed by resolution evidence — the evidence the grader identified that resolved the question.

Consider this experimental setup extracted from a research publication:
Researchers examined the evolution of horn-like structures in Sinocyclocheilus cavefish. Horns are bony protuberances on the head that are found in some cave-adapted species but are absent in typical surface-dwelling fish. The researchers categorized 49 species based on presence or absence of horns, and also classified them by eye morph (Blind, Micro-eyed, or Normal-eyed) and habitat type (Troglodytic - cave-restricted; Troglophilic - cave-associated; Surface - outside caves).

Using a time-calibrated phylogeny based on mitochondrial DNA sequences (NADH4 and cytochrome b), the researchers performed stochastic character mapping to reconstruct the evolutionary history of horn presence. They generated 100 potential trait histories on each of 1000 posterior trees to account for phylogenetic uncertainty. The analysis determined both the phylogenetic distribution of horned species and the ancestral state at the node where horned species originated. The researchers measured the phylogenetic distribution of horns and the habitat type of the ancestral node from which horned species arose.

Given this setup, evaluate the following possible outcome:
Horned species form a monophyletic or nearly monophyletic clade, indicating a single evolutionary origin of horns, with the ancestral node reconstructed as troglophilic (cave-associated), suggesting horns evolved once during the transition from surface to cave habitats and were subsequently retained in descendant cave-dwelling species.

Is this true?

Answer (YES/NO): NO